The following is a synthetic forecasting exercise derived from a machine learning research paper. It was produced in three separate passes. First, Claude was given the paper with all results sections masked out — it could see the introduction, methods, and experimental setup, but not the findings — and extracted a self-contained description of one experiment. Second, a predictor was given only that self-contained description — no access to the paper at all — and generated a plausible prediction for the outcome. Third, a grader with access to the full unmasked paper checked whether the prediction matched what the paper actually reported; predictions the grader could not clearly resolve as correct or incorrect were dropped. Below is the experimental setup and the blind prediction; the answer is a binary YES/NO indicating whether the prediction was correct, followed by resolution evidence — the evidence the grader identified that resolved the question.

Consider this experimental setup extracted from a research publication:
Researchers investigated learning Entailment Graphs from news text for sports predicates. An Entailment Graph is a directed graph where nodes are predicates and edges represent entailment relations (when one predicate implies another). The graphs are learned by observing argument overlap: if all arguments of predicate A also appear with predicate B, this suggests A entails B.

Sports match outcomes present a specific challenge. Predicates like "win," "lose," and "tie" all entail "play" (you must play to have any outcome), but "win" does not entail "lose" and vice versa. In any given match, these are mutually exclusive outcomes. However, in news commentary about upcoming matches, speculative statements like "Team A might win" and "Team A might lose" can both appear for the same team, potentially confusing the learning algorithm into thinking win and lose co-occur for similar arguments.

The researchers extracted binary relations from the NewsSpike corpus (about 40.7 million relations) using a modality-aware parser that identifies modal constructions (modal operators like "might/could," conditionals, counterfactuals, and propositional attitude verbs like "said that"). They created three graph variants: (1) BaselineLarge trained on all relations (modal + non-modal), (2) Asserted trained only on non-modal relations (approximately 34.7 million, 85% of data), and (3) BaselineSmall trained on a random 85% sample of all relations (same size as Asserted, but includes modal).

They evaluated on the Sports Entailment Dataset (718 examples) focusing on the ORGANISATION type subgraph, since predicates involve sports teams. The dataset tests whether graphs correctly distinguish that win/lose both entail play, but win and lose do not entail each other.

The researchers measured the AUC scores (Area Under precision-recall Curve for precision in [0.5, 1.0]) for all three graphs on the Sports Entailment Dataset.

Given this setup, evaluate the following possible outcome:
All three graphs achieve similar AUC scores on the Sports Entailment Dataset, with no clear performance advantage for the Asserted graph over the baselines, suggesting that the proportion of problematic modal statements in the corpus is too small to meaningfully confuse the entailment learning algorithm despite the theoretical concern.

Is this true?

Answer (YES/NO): NO